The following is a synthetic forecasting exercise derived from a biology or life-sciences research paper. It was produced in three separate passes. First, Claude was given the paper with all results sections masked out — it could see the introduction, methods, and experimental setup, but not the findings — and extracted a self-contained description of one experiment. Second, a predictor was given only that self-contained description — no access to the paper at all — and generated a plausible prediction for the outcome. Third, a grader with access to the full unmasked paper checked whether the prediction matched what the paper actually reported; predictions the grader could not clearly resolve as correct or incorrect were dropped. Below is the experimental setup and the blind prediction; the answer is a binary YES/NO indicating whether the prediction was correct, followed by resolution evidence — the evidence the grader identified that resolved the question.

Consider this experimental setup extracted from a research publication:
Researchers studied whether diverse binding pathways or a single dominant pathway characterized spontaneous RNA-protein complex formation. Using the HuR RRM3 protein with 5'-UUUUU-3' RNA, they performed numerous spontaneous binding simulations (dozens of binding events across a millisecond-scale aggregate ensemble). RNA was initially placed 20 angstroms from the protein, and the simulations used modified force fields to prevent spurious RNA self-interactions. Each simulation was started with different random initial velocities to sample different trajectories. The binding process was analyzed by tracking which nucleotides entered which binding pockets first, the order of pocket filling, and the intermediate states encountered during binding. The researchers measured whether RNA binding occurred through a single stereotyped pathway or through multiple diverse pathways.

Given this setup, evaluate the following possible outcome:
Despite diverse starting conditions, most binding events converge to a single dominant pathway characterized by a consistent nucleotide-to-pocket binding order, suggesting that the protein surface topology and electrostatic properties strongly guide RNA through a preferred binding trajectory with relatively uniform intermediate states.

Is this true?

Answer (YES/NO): NO